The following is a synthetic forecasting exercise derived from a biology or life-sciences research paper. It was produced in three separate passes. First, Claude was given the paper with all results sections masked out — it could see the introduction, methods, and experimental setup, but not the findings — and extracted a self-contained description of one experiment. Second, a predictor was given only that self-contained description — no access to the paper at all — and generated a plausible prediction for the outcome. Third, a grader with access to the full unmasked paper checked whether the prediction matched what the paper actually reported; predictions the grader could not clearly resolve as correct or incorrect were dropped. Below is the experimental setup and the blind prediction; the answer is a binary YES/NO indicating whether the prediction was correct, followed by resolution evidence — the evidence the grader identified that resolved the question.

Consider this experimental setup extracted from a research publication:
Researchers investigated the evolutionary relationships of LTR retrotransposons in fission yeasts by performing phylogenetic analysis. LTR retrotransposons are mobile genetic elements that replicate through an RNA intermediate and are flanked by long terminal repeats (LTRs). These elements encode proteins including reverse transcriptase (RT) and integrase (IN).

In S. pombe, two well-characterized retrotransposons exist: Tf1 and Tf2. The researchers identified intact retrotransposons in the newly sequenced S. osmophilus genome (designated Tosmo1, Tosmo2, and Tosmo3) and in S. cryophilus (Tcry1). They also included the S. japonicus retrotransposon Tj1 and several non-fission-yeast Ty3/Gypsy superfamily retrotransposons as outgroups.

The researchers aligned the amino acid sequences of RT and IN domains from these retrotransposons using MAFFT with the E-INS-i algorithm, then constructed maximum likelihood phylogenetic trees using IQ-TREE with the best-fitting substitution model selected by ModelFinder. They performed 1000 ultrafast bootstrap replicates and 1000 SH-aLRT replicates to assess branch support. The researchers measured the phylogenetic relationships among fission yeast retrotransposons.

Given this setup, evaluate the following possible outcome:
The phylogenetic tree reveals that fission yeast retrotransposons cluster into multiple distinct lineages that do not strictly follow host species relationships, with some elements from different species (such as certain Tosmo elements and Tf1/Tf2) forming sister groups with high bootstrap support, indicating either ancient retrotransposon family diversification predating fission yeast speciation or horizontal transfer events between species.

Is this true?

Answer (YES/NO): NO